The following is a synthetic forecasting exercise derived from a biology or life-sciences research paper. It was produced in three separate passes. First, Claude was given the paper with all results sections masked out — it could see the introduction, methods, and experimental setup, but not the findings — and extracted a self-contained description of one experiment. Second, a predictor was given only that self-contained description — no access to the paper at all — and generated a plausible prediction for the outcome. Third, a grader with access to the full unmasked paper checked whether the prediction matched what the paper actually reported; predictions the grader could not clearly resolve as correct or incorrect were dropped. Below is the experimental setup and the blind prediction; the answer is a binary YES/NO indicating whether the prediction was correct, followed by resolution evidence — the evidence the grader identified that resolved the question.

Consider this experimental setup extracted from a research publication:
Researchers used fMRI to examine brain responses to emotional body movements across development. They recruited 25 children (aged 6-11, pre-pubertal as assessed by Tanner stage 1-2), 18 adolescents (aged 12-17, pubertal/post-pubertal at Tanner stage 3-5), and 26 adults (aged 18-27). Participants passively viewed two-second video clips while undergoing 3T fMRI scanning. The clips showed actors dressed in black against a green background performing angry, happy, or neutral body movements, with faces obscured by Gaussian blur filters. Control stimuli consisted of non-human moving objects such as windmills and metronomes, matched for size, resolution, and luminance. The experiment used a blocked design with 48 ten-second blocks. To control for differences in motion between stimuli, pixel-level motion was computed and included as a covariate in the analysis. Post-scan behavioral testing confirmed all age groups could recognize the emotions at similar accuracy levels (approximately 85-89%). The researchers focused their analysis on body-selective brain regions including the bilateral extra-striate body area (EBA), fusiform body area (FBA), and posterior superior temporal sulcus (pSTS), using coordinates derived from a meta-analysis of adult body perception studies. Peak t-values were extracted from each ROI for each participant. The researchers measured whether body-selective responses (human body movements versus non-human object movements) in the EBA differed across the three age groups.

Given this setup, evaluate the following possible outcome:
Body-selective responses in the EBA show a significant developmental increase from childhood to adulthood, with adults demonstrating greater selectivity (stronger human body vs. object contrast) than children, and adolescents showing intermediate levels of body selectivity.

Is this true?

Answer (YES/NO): NO